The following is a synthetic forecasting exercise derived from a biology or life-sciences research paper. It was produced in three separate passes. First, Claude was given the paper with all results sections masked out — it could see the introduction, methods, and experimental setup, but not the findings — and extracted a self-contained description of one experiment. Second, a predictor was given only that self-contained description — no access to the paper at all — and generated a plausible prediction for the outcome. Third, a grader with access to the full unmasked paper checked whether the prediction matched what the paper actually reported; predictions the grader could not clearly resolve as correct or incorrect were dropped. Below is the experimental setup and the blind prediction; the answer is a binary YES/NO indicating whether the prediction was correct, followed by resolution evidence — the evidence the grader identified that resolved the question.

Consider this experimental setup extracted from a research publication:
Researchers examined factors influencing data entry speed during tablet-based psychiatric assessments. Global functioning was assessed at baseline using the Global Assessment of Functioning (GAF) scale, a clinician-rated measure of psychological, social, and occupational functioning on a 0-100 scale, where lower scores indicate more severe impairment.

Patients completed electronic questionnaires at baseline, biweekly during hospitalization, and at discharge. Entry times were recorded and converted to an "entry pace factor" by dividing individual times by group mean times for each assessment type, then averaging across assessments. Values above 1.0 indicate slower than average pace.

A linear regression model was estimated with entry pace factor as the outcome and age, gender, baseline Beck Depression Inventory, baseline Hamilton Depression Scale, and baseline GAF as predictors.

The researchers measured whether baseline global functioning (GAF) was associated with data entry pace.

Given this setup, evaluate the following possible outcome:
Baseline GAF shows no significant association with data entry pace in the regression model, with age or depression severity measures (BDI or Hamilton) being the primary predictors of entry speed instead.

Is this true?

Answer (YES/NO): NO